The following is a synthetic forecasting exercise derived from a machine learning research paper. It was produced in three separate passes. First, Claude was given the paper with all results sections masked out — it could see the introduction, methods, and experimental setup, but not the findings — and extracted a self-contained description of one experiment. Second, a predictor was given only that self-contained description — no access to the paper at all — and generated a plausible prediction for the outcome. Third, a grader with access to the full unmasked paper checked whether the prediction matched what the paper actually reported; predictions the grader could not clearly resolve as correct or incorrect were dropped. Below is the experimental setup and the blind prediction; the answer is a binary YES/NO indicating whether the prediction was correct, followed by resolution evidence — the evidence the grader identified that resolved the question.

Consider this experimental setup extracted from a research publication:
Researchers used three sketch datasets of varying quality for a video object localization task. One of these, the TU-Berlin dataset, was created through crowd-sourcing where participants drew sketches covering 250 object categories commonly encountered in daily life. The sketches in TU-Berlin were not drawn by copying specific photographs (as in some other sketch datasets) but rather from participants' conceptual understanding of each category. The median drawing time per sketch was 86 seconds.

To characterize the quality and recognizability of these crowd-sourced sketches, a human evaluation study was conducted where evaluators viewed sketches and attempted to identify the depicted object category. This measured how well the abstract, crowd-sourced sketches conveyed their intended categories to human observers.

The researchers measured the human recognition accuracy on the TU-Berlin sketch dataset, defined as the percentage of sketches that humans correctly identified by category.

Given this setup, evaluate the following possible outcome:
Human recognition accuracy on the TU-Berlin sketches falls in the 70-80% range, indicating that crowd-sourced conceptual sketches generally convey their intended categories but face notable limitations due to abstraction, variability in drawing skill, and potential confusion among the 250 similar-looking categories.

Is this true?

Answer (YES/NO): YES